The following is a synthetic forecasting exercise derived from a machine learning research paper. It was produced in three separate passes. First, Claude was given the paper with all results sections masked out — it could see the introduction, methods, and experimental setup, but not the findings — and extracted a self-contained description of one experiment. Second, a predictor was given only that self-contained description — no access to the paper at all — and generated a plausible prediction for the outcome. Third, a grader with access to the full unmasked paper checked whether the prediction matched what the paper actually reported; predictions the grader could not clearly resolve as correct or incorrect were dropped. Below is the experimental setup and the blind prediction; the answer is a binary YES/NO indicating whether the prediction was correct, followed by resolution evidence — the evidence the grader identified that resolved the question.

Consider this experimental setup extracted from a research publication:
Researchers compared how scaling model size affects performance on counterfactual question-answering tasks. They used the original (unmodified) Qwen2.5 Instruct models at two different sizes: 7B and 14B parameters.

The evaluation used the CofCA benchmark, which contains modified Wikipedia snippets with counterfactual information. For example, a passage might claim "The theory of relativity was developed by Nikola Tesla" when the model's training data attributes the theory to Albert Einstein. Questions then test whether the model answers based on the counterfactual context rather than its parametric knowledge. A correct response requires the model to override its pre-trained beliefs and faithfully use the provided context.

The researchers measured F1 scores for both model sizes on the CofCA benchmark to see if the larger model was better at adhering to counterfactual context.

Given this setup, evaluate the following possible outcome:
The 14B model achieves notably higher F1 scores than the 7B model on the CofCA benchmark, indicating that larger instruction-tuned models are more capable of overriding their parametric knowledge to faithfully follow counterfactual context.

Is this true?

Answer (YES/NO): YES